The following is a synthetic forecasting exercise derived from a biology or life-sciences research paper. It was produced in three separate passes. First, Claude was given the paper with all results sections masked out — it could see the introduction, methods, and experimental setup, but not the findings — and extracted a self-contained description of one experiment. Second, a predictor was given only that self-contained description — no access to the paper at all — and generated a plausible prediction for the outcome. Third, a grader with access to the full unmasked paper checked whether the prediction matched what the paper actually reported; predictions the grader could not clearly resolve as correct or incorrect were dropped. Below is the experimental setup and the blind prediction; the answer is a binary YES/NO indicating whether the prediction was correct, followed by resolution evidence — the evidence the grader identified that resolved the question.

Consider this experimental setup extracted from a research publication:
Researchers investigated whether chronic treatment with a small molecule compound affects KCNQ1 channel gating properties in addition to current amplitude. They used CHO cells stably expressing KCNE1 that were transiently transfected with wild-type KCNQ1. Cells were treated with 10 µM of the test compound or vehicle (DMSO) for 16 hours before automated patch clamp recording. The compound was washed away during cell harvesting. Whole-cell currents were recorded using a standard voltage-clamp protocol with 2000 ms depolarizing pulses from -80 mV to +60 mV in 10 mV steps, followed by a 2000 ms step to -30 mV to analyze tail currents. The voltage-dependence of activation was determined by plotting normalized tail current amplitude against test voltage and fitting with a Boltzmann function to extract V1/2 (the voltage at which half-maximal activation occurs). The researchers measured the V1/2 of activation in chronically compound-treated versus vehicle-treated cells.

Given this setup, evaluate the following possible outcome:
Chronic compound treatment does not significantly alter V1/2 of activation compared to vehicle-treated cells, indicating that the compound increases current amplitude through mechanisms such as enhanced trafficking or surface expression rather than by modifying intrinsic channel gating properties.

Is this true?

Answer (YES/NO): NO